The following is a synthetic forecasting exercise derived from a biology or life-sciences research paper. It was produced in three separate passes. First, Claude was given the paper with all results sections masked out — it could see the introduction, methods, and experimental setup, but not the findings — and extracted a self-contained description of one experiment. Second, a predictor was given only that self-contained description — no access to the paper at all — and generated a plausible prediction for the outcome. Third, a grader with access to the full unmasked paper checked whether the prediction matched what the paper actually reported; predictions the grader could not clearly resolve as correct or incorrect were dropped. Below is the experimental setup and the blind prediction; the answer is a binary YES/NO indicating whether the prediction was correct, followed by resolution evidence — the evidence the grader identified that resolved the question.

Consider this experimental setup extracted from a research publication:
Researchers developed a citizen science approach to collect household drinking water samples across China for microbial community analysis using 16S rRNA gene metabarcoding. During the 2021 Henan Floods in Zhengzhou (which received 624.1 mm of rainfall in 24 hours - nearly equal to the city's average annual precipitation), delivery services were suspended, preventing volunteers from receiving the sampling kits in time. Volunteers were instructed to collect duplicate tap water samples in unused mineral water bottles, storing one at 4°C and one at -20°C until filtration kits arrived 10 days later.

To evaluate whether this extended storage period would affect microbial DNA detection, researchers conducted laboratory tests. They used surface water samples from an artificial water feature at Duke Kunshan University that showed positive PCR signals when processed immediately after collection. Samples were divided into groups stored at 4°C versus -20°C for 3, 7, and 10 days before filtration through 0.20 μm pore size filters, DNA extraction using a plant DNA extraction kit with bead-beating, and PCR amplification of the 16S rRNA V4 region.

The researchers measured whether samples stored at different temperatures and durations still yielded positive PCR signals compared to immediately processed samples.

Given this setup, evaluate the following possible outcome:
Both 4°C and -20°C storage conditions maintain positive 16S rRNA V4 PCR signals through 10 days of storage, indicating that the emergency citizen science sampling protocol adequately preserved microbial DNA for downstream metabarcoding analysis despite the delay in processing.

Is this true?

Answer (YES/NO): NO